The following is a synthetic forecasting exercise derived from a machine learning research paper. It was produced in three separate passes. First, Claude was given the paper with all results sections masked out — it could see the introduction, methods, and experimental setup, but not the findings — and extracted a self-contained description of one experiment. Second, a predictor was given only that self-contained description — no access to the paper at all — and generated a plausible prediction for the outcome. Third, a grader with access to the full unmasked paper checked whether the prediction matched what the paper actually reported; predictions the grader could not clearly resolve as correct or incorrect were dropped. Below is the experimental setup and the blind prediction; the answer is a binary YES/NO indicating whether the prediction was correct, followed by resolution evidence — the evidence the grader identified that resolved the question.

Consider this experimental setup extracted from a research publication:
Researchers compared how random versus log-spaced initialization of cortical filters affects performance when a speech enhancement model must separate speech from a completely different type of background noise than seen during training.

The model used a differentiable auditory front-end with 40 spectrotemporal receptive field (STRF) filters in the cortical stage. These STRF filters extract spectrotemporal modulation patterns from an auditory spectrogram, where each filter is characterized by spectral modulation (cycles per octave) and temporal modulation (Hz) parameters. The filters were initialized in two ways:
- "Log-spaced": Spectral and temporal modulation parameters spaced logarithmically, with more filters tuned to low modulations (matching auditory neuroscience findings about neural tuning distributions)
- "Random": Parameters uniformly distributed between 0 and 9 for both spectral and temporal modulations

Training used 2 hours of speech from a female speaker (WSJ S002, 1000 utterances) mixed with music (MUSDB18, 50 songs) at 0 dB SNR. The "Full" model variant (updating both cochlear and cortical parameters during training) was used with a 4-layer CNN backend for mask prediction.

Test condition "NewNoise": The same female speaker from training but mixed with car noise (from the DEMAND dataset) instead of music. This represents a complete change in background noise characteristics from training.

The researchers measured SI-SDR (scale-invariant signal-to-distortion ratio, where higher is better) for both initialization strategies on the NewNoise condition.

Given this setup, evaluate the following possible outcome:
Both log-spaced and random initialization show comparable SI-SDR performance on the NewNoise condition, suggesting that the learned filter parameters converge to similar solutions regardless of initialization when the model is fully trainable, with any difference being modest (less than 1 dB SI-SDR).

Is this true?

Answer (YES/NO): NO